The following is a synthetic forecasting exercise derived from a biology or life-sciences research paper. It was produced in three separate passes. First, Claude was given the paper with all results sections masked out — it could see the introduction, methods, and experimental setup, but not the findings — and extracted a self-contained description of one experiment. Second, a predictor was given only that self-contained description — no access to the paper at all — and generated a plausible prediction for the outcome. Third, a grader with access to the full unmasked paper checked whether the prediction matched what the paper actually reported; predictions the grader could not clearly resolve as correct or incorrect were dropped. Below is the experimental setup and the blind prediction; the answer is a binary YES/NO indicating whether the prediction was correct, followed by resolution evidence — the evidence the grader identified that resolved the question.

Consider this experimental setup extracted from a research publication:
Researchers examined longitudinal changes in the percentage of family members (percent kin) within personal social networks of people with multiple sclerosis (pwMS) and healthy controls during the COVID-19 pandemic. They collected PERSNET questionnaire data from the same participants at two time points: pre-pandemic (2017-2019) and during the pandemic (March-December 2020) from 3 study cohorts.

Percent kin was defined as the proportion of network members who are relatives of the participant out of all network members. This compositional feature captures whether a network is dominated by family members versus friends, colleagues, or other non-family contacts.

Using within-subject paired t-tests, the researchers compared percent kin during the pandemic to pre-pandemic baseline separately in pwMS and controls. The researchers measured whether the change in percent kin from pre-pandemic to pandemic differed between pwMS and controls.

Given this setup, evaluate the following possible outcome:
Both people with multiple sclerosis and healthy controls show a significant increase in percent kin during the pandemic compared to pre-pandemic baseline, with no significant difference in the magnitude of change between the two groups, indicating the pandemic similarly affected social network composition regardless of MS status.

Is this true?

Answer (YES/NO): NO